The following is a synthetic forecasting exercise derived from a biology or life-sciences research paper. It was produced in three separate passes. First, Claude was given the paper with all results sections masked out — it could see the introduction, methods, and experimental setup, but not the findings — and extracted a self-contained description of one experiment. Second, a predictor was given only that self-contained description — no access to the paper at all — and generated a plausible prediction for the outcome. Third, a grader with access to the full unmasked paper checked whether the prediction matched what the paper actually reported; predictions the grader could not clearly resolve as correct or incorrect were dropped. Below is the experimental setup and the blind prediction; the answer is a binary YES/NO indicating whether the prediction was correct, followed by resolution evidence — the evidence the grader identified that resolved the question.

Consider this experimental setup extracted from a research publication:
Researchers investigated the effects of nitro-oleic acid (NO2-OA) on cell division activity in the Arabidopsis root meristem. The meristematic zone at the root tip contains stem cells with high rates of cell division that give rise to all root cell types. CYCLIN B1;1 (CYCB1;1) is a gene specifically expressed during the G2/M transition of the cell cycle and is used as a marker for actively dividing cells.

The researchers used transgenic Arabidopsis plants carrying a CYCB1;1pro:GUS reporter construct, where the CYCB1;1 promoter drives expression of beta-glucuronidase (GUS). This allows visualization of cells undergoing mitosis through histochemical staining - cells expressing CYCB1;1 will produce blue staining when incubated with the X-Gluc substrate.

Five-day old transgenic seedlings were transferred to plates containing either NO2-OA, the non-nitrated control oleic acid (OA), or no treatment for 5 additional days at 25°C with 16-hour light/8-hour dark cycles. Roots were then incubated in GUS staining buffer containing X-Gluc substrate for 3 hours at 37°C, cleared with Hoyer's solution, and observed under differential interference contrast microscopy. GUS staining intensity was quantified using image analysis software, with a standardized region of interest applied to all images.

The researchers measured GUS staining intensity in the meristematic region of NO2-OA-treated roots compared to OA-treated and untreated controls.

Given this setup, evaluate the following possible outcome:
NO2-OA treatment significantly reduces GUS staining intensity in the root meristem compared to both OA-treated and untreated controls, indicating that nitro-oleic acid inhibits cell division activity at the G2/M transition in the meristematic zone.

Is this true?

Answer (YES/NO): YES